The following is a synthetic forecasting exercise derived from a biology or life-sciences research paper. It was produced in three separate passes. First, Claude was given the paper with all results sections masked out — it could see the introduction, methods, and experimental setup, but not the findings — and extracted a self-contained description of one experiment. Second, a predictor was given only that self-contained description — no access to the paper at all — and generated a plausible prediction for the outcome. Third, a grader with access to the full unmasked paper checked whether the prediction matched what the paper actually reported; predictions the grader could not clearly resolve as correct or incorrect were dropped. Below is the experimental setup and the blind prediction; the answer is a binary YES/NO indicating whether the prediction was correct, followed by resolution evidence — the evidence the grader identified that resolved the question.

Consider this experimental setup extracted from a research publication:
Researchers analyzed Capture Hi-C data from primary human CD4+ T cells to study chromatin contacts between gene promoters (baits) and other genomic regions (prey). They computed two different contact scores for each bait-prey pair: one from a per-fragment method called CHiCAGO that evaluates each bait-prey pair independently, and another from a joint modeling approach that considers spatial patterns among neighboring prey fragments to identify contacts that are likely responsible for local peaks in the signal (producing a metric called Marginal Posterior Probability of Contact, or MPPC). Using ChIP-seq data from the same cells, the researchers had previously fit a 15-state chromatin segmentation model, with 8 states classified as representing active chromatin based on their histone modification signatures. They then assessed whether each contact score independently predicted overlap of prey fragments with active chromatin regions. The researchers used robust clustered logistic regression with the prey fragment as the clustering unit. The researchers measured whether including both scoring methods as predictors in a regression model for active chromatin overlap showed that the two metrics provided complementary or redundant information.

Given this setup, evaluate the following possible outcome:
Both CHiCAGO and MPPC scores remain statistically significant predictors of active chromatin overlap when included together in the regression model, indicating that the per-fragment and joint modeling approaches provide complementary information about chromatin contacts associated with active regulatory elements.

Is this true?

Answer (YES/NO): YES